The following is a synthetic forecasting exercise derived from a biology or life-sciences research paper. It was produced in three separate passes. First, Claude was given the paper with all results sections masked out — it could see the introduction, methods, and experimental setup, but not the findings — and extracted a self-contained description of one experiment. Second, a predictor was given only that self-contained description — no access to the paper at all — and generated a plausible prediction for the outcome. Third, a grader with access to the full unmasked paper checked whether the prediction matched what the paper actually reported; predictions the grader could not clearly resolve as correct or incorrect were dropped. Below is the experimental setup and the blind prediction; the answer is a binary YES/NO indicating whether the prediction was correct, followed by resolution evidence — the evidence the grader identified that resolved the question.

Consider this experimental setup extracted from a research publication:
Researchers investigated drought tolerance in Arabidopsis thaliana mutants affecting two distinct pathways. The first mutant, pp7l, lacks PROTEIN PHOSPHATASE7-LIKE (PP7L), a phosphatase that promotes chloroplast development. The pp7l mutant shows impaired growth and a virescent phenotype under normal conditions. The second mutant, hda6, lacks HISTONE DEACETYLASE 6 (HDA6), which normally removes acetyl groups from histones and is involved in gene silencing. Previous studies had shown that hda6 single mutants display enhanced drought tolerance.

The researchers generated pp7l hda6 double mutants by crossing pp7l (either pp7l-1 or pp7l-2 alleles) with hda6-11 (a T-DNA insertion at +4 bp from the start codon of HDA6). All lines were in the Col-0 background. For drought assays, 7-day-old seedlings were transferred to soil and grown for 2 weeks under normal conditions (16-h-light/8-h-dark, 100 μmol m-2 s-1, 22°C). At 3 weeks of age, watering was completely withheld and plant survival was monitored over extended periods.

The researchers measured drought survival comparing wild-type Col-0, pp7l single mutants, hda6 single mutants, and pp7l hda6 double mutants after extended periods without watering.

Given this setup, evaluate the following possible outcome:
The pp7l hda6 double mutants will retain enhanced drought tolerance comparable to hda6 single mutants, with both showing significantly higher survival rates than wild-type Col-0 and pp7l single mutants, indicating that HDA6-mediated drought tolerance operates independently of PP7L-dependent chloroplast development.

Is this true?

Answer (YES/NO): NO